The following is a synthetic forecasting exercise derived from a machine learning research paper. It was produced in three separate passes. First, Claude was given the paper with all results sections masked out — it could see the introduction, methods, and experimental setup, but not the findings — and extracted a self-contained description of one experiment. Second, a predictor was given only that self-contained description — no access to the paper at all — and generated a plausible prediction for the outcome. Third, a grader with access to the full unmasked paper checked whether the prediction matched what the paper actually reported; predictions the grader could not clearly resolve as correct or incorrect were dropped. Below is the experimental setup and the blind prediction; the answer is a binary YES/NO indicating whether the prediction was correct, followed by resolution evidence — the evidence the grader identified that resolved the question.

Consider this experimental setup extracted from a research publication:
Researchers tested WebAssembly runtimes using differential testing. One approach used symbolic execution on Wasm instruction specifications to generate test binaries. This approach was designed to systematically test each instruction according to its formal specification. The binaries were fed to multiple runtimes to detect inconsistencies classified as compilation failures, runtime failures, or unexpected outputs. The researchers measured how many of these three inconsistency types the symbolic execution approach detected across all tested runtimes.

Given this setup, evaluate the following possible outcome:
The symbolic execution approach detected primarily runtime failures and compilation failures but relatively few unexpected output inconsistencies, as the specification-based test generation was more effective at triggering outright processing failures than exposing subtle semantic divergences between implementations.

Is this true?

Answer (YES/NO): NO